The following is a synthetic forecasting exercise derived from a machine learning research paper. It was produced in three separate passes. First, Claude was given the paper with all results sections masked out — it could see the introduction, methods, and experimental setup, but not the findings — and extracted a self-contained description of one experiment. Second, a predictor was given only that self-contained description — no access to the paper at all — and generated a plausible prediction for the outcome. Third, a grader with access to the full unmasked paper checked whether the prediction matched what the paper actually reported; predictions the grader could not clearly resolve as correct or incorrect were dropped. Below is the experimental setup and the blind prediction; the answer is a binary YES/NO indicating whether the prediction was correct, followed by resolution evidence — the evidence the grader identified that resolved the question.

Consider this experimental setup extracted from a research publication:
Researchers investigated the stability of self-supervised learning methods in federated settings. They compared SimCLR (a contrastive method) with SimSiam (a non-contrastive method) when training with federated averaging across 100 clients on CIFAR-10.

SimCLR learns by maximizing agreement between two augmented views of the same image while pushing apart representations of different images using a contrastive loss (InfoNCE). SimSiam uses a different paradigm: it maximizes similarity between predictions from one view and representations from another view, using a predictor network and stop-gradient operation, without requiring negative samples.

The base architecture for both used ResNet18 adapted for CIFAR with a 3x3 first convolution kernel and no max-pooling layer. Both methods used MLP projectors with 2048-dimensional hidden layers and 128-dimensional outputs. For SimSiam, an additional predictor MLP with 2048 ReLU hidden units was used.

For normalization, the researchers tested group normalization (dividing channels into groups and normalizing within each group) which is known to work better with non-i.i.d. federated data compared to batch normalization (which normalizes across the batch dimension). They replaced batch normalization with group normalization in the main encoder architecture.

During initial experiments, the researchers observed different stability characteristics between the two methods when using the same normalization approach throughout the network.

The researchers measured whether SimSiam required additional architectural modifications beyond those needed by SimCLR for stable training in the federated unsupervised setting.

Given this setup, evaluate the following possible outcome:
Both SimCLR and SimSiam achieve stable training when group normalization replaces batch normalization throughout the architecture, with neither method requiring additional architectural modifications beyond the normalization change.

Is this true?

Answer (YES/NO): NO